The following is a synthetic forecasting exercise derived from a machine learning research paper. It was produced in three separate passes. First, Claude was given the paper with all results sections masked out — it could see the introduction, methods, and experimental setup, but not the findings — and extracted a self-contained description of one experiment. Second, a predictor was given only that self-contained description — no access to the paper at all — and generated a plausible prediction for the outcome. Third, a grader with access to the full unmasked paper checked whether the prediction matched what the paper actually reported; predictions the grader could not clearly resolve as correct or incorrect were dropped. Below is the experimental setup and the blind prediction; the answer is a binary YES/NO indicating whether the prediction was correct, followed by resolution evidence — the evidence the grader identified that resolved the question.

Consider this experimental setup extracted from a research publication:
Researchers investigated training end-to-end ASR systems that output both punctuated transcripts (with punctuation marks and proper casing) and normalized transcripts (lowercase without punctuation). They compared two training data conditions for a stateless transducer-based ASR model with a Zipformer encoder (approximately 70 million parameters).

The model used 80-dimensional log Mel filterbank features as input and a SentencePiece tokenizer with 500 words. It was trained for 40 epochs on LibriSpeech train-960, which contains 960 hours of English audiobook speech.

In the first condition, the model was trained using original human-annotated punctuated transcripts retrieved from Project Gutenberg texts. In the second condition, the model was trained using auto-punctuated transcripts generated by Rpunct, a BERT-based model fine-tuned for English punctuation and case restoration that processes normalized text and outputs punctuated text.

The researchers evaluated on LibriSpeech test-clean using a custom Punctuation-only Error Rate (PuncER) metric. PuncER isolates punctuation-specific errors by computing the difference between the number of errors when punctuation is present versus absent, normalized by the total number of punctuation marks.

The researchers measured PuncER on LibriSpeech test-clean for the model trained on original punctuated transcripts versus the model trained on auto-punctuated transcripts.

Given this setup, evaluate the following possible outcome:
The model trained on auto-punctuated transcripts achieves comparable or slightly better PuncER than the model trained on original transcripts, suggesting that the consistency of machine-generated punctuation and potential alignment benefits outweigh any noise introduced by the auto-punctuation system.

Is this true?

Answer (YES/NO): NO